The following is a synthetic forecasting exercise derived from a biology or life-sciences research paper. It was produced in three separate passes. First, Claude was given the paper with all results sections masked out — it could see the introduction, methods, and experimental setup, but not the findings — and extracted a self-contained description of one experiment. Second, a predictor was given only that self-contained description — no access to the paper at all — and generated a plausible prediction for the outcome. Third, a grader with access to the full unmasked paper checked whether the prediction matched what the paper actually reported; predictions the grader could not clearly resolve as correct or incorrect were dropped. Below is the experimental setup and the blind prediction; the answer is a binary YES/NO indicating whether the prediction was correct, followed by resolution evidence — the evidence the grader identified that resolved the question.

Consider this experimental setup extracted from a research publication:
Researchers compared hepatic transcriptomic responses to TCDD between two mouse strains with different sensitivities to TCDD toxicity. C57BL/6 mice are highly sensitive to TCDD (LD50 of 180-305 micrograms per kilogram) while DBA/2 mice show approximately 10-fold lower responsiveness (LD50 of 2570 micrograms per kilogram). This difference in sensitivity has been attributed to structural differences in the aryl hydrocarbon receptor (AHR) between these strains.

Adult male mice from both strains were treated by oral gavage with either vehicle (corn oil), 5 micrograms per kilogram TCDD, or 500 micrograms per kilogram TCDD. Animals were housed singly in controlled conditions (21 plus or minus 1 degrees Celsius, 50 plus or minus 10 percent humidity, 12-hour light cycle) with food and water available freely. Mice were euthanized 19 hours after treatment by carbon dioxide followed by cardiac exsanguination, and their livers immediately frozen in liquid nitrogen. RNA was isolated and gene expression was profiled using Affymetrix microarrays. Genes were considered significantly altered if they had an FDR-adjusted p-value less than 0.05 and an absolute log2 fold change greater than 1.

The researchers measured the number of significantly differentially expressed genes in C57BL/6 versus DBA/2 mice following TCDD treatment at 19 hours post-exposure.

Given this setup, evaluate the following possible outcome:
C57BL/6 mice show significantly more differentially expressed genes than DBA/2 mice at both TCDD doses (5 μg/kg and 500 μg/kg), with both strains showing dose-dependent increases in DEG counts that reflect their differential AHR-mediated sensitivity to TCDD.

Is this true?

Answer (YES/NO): NO